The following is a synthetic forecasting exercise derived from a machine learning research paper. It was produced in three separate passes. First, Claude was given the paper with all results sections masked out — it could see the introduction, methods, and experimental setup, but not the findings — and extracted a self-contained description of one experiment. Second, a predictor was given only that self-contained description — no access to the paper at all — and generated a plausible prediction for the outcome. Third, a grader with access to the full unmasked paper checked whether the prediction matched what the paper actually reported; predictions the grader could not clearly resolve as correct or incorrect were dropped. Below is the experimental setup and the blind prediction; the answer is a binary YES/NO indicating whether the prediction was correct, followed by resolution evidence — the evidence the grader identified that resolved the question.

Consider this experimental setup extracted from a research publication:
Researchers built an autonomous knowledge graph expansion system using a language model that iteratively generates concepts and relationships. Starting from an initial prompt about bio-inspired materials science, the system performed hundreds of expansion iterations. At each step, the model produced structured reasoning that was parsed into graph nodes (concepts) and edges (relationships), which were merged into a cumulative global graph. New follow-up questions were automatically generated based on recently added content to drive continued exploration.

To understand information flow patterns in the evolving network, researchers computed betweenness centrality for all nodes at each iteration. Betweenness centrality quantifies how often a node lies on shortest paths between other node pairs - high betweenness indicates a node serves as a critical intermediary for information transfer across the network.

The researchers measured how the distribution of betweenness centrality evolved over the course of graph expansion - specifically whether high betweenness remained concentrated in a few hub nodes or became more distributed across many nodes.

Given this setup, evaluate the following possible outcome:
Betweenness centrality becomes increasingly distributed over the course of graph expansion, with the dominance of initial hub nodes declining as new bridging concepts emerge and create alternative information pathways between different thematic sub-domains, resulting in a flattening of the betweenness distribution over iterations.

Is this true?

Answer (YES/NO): YES